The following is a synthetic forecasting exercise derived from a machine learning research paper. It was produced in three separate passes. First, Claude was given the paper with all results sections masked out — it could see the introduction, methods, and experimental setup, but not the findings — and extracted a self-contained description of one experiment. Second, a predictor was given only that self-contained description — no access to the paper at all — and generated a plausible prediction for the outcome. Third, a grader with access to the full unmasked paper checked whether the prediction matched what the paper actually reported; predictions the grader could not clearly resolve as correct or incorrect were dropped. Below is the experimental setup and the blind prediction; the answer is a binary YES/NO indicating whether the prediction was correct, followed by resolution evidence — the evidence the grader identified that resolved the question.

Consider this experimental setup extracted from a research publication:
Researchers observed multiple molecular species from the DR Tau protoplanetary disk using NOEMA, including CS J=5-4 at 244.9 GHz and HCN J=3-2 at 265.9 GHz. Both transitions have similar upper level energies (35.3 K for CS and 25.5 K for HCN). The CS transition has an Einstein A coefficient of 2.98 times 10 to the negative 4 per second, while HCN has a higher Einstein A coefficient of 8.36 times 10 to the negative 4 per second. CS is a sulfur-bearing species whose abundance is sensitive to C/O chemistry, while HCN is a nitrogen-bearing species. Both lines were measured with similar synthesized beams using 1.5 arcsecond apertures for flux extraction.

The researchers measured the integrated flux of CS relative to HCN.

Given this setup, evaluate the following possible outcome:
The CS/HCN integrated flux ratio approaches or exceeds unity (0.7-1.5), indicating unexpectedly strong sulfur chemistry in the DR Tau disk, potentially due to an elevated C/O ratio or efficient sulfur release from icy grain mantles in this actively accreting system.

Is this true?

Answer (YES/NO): NO